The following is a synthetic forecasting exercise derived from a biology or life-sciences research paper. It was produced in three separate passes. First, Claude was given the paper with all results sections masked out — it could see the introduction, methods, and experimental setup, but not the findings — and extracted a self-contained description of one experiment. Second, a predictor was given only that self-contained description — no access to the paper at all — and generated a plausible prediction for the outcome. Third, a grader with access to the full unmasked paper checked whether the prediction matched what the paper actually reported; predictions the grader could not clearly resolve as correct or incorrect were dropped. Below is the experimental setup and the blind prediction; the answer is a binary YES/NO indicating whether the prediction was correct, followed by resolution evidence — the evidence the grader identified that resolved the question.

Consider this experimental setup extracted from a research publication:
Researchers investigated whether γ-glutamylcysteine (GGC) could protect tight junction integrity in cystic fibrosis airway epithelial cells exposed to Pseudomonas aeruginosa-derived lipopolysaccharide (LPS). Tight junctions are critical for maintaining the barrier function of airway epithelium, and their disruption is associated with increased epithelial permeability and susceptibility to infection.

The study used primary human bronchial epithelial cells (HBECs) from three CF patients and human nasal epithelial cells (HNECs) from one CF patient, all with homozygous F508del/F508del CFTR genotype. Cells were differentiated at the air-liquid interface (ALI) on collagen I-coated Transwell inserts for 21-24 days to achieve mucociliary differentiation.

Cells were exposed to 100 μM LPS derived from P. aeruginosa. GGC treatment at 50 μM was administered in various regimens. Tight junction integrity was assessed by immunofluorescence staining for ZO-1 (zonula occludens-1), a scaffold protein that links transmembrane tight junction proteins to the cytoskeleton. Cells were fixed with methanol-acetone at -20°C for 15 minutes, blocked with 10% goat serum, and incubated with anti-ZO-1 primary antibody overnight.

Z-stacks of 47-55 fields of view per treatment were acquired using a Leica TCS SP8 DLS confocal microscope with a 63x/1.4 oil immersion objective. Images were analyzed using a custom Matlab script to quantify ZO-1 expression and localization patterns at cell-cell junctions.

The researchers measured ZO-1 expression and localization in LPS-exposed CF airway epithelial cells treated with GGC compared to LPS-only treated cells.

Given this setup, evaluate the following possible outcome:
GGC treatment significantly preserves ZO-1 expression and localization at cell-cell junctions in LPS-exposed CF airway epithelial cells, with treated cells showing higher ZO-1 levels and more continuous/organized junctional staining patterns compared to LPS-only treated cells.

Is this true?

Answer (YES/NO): YES